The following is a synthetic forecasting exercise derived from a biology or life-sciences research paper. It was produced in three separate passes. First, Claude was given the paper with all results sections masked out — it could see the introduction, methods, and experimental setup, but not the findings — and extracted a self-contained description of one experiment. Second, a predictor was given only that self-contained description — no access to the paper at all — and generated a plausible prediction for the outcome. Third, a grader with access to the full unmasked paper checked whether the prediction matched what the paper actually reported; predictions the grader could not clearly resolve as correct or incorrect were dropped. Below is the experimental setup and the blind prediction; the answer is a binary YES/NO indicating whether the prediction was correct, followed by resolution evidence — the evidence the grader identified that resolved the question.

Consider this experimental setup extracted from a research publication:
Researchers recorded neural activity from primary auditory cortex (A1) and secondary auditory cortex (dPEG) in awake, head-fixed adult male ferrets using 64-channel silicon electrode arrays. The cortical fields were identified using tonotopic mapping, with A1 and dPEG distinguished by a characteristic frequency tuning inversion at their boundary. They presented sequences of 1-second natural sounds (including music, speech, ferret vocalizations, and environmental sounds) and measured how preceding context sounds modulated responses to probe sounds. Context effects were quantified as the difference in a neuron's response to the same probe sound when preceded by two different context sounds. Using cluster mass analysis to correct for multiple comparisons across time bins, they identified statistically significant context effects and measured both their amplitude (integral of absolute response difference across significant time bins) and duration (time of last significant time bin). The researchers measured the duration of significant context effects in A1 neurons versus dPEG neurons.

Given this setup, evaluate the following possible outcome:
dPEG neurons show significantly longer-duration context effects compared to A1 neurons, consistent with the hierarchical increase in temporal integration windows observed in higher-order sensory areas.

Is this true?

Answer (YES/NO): YES